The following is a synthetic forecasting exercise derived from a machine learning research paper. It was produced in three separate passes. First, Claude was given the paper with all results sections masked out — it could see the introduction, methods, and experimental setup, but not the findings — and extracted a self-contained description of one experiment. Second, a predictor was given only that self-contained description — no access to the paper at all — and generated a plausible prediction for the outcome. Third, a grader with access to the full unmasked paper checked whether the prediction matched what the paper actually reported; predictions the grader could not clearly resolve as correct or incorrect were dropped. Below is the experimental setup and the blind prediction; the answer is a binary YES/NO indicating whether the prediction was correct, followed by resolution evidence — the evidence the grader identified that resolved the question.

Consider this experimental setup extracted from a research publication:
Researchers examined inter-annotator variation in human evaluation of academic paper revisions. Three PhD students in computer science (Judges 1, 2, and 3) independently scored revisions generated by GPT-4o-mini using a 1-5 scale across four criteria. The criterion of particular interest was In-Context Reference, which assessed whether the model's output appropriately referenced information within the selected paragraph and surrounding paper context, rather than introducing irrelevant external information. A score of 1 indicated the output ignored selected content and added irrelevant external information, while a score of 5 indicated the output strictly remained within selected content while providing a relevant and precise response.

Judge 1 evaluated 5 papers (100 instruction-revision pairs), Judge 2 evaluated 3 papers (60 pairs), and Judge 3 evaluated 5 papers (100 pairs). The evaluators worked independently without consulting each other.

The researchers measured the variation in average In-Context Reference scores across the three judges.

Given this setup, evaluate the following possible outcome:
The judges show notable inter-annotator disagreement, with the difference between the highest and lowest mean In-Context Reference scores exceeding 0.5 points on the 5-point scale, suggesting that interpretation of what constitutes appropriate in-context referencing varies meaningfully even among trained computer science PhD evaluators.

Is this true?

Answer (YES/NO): YES